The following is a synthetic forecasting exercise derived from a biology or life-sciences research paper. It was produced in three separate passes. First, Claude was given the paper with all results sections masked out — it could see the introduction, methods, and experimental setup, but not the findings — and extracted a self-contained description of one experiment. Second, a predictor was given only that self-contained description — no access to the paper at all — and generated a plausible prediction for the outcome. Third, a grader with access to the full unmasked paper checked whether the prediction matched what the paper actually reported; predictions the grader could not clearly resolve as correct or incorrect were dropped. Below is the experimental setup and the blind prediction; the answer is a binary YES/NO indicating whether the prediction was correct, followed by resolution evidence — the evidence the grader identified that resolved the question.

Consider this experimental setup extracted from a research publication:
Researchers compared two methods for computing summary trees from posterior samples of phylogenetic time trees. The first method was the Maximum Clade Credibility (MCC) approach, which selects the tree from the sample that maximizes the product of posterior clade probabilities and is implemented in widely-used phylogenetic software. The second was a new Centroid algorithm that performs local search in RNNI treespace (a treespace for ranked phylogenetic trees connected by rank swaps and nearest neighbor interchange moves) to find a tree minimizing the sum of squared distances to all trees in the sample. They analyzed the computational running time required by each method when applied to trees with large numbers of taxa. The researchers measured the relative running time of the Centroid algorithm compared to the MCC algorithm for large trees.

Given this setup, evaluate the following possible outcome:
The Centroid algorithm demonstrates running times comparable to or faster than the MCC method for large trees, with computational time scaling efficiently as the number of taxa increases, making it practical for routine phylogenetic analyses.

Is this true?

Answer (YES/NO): NO